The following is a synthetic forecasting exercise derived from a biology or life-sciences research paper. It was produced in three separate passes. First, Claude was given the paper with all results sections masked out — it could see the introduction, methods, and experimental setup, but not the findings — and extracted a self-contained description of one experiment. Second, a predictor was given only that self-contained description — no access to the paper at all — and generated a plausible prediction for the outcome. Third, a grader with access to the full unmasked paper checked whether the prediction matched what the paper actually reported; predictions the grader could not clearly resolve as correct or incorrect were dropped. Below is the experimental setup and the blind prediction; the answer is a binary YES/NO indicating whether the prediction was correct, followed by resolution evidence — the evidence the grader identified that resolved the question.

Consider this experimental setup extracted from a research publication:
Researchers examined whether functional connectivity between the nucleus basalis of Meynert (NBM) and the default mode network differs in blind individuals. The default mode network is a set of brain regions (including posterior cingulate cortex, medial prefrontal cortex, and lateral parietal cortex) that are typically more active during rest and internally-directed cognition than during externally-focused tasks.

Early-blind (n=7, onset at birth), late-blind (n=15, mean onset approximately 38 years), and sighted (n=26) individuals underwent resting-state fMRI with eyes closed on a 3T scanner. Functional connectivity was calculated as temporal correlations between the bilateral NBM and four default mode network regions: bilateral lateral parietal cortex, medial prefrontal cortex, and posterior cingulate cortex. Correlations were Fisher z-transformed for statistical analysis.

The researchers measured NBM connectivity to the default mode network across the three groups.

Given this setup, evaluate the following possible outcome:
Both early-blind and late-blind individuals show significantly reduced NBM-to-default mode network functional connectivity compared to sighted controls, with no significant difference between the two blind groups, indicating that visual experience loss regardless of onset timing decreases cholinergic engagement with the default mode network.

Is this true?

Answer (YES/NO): NO